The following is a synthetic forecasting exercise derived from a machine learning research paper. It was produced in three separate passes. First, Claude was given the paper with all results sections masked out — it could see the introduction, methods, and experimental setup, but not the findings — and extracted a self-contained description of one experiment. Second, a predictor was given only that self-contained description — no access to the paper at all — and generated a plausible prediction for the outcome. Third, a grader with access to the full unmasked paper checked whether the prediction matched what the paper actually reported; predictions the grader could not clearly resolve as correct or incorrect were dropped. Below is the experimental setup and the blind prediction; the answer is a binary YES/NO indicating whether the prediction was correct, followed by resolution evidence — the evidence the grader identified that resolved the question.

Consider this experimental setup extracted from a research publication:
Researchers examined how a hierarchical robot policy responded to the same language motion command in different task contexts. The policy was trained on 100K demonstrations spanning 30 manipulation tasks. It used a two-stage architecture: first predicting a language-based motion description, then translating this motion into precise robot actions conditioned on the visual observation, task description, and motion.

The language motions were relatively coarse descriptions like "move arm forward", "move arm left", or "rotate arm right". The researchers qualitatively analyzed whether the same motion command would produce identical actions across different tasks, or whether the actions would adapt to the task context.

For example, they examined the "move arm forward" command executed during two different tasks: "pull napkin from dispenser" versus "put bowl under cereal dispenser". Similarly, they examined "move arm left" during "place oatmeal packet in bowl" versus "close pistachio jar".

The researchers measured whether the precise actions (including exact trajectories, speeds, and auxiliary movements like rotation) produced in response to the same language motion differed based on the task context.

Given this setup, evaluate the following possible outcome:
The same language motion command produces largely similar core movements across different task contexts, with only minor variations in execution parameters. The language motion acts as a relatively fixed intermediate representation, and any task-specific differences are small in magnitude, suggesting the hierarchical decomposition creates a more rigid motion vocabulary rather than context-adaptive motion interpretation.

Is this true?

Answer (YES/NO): NO